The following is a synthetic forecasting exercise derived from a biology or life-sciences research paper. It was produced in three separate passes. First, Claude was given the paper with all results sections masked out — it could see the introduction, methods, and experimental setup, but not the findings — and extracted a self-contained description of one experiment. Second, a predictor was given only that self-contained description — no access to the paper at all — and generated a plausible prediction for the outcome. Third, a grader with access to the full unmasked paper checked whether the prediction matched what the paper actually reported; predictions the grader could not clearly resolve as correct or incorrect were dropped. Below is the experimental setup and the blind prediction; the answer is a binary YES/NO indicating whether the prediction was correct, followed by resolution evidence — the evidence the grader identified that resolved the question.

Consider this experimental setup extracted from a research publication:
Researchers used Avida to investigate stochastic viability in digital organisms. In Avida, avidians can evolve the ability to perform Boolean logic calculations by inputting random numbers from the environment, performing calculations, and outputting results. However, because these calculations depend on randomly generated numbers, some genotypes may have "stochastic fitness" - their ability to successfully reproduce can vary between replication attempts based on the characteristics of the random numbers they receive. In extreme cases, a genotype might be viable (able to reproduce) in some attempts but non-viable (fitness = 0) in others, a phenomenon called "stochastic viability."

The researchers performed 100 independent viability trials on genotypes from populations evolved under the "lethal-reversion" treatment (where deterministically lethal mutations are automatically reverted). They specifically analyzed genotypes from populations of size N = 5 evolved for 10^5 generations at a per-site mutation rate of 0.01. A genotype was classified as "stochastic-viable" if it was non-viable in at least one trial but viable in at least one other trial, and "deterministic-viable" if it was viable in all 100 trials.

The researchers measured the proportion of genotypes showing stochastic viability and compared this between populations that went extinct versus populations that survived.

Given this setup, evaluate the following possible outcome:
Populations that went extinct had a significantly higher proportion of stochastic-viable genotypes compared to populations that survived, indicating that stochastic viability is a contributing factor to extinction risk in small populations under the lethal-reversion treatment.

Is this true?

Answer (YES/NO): YES